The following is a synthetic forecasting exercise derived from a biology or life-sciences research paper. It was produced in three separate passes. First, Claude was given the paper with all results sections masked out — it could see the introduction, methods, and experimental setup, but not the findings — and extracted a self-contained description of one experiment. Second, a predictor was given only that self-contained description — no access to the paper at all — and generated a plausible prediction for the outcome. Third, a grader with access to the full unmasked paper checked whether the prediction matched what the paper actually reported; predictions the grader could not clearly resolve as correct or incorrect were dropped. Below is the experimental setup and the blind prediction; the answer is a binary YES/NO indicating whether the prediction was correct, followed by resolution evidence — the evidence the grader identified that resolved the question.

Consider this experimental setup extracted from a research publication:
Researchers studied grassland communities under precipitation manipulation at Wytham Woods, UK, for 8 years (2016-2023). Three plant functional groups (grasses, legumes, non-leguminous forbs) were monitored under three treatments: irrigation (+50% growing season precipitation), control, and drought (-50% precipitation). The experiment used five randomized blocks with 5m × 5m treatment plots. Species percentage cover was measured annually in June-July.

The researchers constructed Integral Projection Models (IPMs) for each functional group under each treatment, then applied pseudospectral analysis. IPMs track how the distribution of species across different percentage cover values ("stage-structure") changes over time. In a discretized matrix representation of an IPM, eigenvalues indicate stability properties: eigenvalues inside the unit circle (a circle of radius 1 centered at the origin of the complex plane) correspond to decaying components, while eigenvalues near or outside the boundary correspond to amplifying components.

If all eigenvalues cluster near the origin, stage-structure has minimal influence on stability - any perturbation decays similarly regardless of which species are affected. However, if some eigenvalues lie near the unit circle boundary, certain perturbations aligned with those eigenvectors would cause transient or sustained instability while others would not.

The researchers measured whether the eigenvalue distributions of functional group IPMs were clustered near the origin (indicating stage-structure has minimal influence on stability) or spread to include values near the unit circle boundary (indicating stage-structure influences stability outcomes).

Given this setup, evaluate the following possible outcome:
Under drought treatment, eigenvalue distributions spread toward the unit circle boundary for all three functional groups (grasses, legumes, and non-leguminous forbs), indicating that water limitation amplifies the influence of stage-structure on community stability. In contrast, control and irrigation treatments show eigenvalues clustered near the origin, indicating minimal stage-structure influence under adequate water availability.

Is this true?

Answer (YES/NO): NO